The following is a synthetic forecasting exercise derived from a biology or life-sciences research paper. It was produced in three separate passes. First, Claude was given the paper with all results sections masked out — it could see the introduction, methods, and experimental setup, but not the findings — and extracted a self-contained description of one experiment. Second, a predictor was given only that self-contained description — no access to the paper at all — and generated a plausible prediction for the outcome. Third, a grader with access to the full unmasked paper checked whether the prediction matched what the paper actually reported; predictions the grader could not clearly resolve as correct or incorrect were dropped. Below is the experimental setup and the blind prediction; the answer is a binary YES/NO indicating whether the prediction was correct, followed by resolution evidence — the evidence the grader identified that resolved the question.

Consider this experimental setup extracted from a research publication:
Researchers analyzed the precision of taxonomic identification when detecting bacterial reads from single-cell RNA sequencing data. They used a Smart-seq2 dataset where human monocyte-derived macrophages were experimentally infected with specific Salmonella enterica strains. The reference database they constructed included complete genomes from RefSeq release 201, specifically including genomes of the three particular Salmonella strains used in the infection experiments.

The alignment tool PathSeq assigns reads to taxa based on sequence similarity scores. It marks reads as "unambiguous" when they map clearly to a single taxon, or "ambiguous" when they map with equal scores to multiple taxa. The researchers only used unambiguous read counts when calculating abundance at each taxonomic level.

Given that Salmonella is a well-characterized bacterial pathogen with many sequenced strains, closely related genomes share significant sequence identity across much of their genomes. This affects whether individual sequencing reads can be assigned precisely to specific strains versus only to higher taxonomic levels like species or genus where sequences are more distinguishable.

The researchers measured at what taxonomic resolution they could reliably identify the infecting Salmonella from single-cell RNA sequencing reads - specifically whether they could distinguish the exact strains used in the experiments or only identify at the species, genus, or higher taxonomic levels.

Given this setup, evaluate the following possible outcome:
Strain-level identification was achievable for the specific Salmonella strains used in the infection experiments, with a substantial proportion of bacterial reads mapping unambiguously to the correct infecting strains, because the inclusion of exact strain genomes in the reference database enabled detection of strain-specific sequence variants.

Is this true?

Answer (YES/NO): NO